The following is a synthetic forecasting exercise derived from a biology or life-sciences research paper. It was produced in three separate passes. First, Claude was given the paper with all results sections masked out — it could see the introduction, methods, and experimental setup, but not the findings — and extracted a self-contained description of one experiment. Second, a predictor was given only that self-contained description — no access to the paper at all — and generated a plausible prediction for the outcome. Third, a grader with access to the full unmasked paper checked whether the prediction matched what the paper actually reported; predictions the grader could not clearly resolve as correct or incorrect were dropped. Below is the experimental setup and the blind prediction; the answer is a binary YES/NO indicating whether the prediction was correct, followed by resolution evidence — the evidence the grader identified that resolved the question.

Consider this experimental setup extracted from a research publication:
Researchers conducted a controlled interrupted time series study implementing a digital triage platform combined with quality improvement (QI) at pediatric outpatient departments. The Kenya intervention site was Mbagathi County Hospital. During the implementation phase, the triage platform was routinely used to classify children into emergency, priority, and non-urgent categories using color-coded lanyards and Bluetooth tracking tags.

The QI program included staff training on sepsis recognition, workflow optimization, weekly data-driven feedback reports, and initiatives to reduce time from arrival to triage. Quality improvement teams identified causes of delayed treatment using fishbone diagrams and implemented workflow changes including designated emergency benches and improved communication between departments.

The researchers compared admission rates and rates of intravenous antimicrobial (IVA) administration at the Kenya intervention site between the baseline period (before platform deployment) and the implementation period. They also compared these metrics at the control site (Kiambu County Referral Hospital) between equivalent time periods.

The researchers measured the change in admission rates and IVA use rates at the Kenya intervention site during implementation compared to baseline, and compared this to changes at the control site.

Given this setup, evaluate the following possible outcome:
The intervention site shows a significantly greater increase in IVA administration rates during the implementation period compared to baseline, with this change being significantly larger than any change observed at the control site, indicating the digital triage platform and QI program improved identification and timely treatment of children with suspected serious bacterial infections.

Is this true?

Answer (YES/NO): NO